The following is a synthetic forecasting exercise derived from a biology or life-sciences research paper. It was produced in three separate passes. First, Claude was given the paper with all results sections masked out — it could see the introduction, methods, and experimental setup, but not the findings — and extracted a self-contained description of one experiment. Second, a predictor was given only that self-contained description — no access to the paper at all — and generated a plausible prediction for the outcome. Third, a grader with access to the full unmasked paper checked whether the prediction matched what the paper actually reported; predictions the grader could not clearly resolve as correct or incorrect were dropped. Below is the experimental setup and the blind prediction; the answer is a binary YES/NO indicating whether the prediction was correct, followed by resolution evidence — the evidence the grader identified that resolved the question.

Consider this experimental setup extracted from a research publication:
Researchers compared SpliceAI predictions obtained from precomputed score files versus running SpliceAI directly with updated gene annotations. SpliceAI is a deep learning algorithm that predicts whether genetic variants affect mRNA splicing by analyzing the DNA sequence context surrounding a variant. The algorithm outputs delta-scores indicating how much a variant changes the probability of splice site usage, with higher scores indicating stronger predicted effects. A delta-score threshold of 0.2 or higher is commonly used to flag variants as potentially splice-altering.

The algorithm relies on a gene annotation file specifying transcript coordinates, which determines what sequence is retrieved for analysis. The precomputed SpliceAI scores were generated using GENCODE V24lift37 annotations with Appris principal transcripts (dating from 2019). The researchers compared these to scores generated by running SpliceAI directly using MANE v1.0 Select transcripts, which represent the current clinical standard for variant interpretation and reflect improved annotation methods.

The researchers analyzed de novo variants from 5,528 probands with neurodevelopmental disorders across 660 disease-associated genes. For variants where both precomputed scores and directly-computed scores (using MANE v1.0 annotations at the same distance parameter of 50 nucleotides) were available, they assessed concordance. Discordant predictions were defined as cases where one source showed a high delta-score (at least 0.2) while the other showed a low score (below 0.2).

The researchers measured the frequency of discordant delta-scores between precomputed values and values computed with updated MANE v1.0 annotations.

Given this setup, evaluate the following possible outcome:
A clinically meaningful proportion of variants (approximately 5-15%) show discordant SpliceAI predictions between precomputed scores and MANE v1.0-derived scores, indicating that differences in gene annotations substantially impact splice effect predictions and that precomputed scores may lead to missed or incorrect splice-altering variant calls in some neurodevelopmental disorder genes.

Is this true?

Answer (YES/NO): NO